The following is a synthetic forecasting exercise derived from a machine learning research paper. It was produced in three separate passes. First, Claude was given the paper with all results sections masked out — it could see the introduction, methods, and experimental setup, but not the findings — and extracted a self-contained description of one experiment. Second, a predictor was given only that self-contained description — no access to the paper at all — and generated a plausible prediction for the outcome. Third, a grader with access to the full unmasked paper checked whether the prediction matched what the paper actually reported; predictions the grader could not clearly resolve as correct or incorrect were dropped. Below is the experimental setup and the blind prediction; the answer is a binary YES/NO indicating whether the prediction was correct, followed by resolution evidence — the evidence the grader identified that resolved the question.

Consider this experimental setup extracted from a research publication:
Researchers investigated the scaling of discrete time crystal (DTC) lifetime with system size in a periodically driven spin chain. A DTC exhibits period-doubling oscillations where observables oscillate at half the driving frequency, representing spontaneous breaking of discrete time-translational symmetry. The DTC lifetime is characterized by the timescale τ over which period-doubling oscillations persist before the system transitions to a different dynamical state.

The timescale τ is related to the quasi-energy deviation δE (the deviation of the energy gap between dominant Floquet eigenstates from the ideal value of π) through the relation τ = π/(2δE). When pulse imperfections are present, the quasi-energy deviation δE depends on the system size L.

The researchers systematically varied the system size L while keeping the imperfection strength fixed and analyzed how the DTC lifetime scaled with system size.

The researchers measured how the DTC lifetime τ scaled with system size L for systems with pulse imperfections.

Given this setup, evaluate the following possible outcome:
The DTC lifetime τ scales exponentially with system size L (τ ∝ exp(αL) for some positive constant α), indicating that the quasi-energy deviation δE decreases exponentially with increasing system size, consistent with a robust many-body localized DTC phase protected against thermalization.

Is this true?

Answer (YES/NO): YES